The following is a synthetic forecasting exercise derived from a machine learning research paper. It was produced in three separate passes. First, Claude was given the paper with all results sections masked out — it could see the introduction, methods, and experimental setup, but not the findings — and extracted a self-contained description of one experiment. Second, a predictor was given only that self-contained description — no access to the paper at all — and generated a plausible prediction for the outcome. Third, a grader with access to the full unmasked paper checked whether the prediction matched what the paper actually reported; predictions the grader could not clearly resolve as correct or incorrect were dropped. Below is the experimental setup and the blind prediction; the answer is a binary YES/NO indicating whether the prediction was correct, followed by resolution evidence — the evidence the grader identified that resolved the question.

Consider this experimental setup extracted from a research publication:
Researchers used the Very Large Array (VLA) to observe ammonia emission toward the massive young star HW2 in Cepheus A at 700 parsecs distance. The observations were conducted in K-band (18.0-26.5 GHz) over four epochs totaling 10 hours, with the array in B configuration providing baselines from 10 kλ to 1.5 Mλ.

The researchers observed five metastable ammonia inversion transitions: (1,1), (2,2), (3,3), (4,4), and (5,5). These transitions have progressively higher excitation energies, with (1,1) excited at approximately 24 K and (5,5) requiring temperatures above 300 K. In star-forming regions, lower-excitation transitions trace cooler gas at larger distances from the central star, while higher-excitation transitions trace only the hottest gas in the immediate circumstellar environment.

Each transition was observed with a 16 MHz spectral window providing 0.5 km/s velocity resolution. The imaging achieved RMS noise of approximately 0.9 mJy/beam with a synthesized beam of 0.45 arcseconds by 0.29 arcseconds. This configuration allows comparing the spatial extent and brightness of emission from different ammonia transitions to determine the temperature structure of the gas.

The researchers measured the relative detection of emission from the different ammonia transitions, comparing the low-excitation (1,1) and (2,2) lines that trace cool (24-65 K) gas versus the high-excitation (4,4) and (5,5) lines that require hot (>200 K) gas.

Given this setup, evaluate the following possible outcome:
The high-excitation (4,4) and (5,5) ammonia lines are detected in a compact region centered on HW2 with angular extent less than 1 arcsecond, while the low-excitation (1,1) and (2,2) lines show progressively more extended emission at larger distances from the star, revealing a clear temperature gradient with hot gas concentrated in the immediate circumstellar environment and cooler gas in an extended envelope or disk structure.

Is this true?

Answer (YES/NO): NO